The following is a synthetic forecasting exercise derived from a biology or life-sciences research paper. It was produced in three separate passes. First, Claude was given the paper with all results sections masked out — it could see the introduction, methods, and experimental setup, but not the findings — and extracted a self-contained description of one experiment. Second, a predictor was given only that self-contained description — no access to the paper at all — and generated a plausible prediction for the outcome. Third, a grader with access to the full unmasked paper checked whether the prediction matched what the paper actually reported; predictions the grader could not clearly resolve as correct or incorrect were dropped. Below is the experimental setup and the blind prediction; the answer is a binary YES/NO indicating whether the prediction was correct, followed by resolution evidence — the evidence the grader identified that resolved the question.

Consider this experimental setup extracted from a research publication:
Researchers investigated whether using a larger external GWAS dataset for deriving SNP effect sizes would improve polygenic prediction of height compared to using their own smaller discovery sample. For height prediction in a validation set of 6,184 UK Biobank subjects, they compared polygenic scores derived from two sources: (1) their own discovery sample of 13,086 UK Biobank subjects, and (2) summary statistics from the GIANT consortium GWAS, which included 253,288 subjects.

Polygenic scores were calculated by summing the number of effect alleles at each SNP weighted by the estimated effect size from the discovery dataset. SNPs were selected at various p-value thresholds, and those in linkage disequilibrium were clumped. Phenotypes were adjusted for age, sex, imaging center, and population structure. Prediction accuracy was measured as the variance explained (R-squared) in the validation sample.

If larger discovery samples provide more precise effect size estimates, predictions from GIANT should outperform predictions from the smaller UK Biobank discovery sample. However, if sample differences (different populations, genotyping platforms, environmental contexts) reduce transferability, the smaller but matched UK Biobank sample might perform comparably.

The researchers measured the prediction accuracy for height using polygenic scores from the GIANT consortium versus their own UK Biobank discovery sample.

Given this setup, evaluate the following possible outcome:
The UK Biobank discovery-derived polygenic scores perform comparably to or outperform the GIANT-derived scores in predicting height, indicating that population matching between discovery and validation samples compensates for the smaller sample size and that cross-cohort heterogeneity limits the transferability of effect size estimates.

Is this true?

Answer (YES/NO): NO